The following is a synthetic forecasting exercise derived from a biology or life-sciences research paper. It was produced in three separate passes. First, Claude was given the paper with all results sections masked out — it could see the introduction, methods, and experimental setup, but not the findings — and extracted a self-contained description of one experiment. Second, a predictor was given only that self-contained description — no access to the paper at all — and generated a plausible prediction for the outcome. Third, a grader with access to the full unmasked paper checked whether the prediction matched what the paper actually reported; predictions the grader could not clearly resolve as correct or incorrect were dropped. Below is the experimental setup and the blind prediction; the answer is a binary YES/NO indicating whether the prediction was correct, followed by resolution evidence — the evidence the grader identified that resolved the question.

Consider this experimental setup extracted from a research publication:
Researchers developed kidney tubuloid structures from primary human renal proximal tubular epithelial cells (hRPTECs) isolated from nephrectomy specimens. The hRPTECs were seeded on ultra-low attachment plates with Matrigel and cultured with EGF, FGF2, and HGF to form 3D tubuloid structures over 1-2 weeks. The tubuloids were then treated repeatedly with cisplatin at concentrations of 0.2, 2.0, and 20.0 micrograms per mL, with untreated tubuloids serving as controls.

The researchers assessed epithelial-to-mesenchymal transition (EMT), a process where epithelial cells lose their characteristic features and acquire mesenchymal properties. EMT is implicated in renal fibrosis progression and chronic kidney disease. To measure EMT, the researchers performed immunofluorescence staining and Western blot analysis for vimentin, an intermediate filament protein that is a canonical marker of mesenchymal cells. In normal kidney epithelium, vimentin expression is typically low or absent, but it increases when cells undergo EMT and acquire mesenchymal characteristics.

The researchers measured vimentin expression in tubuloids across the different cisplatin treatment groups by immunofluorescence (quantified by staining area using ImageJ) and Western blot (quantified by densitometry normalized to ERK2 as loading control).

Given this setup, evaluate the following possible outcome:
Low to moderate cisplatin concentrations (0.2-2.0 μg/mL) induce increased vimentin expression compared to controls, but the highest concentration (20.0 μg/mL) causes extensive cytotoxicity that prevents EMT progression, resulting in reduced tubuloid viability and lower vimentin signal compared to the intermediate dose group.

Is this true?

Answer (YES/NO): NO